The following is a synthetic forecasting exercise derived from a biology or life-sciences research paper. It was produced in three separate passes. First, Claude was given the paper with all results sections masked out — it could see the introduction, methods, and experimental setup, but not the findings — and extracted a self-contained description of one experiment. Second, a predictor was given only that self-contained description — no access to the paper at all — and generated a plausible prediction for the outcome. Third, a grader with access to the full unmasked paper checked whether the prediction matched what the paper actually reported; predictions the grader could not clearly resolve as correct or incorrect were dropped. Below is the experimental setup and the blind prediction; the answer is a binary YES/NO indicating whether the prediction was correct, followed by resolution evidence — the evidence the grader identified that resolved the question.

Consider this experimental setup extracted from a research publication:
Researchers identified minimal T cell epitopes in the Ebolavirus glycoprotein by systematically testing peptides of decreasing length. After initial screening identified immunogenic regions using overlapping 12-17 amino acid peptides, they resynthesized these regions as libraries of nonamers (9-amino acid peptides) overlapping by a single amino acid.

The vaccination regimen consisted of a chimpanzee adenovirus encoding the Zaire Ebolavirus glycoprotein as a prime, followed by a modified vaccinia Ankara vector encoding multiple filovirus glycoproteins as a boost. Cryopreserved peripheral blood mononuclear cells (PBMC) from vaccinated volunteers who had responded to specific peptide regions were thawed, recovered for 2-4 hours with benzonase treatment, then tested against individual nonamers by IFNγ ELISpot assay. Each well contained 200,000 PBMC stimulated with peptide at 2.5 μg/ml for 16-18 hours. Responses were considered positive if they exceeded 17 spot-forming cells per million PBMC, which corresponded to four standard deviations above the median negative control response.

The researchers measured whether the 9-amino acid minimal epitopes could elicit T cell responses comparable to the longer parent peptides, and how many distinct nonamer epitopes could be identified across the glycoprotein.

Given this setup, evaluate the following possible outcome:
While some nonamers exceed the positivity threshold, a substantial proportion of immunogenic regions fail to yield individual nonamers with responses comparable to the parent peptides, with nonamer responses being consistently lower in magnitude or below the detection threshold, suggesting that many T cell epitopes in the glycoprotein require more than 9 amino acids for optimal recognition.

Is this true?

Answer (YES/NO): NO